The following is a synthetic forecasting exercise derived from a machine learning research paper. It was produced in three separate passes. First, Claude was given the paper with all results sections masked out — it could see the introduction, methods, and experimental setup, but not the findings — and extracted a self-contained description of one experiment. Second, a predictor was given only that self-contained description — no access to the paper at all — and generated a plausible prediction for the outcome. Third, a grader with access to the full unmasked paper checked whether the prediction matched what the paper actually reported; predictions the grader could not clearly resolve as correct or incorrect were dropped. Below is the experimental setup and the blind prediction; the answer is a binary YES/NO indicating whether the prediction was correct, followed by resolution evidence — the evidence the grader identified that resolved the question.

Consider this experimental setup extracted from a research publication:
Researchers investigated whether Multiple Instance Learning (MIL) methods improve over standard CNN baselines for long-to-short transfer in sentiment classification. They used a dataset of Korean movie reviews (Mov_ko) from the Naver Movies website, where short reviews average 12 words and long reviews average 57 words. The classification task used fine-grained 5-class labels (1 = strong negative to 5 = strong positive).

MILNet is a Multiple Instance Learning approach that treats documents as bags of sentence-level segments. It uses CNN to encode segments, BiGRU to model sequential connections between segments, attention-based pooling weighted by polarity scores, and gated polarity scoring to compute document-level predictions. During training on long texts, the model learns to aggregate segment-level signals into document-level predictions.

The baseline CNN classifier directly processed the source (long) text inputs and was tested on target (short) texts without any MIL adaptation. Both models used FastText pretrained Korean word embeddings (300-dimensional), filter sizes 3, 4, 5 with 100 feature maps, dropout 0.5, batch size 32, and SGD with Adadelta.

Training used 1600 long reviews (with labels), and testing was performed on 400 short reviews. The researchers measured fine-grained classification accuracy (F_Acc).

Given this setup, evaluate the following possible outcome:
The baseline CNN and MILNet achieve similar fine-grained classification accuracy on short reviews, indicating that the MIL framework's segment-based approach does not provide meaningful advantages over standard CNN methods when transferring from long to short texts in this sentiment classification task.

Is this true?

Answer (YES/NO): NO